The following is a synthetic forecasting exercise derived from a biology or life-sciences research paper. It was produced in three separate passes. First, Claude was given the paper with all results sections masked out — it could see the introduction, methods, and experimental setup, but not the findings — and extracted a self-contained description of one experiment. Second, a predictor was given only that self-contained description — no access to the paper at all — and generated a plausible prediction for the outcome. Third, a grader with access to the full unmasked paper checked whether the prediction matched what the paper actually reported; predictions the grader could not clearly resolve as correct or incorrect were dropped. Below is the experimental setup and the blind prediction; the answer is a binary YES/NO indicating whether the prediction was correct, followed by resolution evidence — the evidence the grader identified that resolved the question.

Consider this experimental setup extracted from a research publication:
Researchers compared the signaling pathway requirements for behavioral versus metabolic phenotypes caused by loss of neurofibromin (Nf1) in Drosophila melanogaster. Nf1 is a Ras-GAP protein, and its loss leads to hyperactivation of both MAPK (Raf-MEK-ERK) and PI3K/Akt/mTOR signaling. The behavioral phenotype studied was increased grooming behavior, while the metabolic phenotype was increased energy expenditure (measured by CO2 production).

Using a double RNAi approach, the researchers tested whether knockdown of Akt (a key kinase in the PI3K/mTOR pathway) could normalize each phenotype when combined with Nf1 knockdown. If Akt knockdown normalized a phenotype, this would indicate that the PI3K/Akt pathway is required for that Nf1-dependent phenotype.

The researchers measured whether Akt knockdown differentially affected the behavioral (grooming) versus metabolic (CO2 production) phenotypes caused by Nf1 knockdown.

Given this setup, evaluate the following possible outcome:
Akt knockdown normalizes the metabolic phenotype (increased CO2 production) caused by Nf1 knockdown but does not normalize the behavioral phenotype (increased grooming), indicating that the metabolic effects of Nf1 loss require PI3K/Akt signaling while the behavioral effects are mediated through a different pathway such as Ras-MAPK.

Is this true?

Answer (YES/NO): YES